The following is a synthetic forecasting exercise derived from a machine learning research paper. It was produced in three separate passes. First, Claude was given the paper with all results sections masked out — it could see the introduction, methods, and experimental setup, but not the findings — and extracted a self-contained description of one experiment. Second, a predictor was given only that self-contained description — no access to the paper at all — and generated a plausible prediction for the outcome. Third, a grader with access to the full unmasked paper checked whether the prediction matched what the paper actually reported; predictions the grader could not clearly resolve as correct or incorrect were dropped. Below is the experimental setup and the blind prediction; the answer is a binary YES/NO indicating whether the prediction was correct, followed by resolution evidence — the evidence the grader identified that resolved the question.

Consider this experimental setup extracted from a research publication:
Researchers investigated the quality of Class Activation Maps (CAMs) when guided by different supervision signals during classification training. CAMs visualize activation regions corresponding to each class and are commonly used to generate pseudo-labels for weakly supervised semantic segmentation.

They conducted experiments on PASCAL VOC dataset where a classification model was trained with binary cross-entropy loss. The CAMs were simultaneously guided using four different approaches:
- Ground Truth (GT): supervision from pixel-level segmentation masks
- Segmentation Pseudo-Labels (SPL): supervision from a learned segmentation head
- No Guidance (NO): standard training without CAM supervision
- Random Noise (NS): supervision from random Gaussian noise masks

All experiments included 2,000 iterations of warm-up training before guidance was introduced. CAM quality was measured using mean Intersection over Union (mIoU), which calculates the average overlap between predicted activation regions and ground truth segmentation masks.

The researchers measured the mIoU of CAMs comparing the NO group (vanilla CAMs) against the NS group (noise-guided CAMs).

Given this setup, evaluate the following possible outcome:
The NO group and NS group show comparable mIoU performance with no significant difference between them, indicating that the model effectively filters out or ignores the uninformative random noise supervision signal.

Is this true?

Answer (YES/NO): NO